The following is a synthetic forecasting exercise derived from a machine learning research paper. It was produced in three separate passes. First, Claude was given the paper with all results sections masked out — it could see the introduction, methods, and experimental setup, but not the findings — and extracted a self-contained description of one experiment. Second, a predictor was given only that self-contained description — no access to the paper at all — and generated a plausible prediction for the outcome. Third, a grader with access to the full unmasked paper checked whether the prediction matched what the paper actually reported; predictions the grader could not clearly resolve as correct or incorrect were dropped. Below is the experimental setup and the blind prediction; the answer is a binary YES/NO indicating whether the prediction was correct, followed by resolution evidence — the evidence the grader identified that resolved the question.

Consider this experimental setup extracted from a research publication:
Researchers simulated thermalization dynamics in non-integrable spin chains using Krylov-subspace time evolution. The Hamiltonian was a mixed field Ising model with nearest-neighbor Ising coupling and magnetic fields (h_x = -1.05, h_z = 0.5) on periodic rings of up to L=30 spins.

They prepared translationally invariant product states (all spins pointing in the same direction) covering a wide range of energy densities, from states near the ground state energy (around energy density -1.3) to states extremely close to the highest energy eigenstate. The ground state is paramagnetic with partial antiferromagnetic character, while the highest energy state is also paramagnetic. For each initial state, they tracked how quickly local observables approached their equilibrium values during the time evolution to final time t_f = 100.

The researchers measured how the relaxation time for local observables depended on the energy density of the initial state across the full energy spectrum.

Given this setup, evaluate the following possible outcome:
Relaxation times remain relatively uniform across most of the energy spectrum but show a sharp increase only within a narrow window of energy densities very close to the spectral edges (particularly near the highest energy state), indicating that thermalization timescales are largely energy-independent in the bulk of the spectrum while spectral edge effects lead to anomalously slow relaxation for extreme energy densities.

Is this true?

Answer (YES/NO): NO